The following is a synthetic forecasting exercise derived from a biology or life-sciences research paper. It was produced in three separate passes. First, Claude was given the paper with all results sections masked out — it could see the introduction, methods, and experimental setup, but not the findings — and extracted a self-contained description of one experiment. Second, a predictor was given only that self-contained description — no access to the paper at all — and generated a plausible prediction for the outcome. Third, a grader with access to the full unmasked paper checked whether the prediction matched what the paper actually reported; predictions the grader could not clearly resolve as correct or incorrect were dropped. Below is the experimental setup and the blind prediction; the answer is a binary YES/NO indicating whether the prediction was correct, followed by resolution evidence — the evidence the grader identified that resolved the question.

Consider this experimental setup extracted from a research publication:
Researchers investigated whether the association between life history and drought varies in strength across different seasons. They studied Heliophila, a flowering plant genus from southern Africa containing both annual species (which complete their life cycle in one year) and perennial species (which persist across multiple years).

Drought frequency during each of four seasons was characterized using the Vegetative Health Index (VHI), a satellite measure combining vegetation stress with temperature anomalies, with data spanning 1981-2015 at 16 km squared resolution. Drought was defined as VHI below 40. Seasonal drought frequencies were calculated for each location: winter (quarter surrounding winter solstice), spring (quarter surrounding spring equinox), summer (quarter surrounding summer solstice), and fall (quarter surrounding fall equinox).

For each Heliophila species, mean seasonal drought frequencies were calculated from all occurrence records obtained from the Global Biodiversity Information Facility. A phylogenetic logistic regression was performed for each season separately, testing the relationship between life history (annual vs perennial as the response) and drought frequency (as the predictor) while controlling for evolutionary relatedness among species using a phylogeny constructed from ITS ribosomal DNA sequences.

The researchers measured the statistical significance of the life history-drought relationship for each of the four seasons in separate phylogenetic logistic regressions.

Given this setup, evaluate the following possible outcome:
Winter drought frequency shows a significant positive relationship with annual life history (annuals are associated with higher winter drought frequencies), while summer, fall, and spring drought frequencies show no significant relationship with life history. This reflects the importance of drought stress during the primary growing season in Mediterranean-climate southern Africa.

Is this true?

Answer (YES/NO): NO